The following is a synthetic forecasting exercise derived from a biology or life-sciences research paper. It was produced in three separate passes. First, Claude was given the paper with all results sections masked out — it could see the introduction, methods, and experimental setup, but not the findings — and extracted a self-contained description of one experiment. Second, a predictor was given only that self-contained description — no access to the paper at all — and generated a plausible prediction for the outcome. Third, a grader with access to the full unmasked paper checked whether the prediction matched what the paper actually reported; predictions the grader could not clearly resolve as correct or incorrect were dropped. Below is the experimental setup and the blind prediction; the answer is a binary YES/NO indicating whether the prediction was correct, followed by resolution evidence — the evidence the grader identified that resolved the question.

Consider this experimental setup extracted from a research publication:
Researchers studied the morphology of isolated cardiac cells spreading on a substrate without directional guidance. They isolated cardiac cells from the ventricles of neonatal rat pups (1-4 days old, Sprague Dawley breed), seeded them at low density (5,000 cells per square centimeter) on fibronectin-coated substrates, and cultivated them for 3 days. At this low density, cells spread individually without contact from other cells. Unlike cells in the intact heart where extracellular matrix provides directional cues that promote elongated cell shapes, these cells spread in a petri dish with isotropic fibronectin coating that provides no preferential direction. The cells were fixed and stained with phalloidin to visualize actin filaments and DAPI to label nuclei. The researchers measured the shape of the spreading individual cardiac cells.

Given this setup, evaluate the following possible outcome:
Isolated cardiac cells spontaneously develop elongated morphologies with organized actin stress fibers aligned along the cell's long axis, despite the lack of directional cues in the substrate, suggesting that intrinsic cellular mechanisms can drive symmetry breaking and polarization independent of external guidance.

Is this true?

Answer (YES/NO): NO